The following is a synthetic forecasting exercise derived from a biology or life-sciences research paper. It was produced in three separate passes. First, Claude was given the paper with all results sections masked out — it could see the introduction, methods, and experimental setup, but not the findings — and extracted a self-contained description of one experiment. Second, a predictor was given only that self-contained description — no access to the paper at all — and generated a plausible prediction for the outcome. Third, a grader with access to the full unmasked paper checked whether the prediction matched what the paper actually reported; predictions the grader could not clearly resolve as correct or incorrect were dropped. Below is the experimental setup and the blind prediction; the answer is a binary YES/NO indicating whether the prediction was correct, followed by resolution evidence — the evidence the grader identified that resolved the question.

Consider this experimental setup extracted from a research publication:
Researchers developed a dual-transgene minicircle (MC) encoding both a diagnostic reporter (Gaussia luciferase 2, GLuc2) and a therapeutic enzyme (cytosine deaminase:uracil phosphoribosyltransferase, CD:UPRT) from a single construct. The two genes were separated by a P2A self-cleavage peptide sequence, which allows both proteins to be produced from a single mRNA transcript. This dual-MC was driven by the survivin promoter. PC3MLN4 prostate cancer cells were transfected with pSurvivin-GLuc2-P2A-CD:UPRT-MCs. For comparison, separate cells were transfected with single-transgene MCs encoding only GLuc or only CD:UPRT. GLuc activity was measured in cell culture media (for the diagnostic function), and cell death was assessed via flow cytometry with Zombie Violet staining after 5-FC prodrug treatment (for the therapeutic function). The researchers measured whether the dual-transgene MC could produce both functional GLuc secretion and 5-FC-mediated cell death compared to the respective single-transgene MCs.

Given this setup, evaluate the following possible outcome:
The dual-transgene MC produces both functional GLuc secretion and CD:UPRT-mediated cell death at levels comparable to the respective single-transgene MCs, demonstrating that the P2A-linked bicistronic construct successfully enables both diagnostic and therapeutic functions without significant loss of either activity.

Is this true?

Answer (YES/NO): NO